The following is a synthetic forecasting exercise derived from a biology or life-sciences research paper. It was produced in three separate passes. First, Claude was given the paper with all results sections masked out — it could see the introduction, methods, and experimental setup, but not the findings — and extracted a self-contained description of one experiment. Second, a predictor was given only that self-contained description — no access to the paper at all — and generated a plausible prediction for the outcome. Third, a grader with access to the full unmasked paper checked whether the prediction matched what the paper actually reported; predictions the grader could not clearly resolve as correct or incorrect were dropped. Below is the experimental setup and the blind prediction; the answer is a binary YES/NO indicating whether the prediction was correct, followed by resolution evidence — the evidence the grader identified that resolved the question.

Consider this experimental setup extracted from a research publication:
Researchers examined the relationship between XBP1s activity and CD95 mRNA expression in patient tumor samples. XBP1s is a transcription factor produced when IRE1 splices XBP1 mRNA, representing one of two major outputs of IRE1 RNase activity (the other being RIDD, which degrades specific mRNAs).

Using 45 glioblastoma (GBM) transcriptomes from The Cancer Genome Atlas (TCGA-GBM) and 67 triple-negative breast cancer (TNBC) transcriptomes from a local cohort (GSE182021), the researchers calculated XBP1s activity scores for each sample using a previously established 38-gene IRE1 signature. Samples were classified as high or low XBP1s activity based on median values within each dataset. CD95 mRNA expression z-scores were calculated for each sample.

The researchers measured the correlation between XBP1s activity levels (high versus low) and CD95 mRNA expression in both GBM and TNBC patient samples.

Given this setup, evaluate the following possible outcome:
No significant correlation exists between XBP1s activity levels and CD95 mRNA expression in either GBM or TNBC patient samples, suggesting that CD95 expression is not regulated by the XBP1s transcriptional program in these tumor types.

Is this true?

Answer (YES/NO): NO